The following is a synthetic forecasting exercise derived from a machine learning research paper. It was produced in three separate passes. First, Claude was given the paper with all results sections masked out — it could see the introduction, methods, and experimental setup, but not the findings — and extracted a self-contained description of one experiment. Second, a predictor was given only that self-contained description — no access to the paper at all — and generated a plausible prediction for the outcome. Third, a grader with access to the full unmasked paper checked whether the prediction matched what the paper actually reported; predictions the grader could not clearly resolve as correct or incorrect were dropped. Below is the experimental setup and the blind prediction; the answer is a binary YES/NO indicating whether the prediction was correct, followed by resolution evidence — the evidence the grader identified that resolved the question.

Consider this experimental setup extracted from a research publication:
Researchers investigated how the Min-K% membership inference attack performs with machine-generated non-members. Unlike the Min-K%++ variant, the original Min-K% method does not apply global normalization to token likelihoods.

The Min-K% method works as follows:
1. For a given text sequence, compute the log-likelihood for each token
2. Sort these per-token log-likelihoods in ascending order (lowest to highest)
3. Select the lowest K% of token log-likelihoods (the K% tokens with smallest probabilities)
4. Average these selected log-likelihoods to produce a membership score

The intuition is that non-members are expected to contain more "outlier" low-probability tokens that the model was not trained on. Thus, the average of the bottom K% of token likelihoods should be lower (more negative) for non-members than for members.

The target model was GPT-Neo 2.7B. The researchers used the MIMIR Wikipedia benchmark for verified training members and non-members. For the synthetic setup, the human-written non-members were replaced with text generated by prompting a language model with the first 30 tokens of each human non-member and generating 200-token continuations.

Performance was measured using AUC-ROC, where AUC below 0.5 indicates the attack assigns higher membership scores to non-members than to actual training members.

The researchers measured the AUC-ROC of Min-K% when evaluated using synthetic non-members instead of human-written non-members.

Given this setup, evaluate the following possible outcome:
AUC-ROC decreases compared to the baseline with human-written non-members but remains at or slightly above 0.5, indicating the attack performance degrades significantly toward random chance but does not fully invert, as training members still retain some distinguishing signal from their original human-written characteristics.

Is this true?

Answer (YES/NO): NO